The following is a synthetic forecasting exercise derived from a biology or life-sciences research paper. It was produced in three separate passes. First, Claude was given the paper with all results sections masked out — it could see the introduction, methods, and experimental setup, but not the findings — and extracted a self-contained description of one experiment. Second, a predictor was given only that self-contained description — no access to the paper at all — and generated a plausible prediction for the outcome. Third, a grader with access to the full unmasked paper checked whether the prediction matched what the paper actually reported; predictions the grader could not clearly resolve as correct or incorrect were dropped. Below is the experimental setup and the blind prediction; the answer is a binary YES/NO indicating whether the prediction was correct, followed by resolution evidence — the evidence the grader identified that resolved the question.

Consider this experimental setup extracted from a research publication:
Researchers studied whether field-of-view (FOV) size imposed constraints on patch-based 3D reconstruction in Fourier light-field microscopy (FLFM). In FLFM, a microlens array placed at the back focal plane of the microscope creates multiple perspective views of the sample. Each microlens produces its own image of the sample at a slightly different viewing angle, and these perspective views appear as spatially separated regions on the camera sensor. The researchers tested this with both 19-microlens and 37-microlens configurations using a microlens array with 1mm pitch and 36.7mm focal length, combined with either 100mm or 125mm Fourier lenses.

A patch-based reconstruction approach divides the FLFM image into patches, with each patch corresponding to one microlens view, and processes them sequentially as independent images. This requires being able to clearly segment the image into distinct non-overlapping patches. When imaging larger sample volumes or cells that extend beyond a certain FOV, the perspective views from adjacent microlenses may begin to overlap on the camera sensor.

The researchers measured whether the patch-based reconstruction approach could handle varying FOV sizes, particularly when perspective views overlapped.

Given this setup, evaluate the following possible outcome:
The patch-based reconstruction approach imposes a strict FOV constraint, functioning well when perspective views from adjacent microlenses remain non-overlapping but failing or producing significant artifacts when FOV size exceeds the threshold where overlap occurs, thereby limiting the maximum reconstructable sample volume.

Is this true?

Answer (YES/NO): YES